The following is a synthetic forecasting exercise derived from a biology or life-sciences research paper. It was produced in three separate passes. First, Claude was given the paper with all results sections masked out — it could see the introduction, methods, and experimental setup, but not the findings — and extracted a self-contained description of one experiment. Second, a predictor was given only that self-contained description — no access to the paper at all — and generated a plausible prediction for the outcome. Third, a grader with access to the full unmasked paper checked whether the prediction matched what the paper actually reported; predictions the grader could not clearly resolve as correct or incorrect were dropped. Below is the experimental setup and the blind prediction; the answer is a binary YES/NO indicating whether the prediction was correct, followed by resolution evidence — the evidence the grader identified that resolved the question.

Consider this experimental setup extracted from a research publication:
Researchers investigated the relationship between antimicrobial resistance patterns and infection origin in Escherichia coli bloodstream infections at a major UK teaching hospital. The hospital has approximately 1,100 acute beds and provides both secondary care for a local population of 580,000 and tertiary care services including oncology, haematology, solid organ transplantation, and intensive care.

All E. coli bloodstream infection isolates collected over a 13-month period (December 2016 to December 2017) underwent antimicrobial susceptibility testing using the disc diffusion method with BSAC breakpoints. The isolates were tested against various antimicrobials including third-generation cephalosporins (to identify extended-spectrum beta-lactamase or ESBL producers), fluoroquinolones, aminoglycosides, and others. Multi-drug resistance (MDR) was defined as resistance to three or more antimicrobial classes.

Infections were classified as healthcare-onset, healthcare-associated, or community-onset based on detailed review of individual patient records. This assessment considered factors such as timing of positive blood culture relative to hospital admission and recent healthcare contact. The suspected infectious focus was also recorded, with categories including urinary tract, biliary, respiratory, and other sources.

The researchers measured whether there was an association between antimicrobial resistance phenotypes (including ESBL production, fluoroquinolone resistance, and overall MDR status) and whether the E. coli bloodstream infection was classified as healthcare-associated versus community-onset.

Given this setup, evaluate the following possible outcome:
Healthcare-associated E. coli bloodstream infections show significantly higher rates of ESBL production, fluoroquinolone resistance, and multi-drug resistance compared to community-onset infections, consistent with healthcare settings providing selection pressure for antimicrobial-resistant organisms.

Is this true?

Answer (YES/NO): NO